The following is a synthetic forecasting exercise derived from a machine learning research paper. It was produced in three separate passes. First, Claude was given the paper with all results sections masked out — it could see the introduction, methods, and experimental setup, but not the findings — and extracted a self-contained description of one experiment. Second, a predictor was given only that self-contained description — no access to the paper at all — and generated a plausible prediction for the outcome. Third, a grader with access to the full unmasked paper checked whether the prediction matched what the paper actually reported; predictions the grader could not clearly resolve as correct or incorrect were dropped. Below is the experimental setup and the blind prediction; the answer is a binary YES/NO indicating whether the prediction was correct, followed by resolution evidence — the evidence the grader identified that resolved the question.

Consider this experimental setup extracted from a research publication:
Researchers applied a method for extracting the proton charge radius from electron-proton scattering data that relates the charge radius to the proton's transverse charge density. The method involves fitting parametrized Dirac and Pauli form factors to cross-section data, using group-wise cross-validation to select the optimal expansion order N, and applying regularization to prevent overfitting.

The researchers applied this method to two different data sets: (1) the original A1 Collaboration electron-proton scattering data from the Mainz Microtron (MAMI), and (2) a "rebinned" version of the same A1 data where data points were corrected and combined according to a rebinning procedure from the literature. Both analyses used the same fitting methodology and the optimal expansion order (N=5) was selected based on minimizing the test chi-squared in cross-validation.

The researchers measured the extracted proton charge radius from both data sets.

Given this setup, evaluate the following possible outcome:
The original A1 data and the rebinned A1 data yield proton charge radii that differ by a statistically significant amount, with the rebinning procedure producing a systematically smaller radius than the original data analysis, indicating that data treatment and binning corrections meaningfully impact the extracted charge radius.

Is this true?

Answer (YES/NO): YES